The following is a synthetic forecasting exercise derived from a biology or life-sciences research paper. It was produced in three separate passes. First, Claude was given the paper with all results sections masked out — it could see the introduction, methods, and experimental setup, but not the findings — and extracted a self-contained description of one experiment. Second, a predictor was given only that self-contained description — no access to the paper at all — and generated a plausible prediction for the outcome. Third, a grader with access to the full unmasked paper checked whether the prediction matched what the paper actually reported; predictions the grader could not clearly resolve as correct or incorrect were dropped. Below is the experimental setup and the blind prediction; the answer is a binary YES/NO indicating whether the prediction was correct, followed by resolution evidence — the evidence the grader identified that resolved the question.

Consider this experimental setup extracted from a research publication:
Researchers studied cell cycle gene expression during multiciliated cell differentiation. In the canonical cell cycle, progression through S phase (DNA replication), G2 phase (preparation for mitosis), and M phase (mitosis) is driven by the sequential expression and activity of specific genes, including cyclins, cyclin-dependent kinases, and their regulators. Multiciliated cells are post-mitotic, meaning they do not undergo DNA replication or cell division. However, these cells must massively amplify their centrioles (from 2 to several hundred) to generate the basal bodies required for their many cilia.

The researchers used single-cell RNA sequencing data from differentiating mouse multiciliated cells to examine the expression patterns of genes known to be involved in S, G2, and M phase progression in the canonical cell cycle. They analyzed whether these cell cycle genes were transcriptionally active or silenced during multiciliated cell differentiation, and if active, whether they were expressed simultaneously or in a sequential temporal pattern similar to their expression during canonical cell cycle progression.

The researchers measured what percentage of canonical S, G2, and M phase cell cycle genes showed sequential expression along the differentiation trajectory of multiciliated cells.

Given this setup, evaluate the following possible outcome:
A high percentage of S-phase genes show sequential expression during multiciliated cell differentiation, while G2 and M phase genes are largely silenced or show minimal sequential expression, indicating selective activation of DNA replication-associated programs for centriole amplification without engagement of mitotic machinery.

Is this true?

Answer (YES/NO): NO